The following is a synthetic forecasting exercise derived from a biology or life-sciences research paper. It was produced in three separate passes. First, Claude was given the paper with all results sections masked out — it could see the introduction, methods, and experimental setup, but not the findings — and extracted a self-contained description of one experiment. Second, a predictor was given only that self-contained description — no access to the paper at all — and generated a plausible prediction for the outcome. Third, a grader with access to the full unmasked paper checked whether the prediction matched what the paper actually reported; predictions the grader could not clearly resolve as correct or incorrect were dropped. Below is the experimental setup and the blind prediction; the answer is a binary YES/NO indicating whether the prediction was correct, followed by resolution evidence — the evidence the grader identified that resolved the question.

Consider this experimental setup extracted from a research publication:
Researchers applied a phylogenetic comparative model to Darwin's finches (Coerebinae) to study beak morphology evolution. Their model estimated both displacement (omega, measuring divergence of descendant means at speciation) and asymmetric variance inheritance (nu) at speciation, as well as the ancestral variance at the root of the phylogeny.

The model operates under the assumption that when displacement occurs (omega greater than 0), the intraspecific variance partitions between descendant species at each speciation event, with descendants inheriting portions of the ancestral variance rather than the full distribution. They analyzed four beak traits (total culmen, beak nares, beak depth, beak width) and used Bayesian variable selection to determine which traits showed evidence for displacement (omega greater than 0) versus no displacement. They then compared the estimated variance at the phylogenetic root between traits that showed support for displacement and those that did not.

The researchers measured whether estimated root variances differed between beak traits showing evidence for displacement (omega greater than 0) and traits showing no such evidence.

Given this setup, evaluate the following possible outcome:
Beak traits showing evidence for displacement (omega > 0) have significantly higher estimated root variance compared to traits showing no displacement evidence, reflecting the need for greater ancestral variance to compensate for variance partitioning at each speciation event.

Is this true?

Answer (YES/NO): YES